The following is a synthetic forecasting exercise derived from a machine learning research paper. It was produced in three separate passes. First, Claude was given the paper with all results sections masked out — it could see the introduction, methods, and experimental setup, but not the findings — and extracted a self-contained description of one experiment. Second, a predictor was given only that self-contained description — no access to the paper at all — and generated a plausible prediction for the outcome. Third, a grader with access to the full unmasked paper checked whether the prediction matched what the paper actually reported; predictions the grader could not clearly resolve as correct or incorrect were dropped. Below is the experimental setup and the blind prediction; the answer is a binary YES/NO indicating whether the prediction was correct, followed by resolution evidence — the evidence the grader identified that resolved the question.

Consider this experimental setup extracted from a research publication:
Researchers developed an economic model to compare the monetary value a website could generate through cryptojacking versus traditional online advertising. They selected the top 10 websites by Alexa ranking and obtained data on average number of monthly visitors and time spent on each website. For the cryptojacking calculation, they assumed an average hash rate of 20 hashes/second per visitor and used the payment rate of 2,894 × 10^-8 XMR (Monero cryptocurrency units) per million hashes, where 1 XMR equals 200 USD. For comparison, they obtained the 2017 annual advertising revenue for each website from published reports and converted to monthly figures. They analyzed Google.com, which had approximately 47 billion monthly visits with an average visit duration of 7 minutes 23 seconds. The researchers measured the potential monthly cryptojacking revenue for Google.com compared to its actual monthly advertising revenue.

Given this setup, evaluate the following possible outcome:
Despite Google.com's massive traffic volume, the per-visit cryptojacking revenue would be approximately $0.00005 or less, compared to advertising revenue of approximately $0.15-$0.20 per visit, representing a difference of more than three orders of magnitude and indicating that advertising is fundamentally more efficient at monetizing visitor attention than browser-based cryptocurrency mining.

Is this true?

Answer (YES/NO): YES